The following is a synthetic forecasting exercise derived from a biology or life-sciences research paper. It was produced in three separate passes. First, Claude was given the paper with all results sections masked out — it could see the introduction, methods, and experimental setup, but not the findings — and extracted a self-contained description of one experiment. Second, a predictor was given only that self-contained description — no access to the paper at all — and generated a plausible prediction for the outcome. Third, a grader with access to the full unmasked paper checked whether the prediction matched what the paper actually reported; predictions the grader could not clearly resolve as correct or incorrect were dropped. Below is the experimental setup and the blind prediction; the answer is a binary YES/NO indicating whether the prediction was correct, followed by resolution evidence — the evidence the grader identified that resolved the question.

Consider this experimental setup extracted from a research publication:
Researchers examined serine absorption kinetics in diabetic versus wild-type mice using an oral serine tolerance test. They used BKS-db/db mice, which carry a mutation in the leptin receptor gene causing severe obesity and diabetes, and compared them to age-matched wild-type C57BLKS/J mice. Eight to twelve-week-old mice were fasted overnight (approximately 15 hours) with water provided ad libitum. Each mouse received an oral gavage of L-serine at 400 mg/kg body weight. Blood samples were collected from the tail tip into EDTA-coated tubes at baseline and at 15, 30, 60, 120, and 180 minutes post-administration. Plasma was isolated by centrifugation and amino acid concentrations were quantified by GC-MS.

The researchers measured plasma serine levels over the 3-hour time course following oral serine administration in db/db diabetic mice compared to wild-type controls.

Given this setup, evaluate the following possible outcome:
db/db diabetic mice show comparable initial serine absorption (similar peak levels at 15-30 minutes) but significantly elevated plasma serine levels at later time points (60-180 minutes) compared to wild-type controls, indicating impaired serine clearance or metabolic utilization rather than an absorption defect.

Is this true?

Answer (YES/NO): NO